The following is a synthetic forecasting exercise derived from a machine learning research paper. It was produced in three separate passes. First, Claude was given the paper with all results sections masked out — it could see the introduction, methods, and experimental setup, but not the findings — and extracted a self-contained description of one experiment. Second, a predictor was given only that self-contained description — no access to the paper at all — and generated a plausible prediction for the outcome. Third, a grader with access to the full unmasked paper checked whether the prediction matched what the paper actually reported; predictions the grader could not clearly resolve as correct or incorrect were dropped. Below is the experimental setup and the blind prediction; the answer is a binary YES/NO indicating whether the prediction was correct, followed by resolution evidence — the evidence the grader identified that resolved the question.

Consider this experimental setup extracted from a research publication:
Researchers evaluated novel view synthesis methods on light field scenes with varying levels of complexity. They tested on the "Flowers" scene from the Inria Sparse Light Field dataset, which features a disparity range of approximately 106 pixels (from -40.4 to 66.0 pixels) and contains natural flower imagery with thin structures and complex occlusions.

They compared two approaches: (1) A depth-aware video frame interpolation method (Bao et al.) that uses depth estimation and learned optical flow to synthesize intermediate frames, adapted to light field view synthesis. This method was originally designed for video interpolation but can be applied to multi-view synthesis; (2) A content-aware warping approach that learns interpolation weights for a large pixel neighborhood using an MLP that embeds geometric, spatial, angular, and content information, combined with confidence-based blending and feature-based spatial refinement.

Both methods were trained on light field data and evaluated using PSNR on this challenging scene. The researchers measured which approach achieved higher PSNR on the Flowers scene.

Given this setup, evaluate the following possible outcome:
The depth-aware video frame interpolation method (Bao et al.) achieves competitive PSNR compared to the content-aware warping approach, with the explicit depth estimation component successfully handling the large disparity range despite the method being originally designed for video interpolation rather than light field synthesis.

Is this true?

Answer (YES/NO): NO